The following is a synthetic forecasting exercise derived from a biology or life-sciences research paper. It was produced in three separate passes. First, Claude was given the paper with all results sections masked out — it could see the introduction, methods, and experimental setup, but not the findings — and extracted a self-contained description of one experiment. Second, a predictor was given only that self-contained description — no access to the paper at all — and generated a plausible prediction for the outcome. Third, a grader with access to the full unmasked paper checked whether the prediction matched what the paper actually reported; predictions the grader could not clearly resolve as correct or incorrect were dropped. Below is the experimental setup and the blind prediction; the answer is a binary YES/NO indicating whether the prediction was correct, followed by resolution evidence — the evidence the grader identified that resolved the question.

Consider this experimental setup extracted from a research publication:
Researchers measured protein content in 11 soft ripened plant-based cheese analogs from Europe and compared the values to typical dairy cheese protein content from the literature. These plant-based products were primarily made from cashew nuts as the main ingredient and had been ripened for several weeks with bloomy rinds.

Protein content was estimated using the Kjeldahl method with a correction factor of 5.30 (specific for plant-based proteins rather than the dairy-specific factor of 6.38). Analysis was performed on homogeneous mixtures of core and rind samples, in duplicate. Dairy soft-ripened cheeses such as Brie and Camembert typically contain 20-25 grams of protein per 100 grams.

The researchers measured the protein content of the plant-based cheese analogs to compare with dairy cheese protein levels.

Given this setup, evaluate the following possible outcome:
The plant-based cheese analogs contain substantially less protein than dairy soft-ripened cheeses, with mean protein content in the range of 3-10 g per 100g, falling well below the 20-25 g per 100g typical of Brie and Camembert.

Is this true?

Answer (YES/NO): NO